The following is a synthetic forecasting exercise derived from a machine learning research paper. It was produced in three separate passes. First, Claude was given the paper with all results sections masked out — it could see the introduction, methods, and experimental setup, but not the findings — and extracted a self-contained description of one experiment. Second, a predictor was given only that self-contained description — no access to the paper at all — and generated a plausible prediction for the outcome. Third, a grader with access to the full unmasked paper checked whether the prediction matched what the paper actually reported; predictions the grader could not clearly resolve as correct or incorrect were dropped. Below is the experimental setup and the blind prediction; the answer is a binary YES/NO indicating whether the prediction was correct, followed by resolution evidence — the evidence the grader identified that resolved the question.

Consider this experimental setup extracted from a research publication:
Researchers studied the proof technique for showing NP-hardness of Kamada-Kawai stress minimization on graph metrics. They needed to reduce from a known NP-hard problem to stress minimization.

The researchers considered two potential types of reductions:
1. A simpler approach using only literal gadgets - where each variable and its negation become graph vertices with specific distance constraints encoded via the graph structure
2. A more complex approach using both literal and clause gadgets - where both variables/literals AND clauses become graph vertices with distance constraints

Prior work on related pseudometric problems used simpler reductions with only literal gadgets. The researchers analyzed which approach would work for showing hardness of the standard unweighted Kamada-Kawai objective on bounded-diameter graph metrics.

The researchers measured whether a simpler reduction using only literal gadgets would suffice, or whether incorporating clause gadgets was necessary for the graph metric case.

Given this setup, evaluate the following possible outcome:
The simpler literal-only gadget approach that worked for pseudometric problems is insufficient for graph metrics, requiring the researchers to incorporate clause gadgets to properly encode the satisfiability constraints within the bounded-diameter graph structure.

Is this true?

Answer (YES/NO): YES